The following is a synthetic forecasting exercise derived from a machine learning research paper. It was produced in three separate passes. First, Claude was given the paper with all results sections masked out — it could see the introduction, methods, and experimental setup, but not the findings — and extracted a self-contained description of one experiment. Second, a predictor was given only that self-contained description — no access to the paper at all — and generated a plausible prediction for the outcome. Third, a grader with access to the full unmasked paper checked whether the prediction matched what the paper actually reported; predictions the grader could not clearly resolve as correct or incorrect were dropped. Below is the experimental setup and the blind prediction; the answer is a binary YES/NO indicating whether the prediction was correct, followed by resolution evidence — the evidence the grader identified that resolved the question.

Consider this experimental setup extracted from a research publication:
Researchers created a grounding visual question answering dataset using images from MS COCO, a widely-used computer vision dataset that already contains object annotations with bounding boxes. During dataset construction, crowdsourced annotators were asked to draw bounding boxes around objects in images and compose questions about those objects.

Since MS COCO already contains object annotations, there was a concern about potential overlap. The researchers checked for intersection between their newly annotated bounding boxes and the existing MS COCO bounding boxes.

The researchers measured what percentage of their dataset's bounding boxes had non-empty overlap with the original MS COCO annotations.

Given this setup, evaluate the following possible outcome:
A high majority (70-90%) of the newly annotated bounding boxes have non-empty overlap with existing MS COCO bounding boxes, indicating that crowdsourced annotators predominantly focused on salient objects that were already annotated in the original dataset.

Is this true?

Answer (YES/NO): NO